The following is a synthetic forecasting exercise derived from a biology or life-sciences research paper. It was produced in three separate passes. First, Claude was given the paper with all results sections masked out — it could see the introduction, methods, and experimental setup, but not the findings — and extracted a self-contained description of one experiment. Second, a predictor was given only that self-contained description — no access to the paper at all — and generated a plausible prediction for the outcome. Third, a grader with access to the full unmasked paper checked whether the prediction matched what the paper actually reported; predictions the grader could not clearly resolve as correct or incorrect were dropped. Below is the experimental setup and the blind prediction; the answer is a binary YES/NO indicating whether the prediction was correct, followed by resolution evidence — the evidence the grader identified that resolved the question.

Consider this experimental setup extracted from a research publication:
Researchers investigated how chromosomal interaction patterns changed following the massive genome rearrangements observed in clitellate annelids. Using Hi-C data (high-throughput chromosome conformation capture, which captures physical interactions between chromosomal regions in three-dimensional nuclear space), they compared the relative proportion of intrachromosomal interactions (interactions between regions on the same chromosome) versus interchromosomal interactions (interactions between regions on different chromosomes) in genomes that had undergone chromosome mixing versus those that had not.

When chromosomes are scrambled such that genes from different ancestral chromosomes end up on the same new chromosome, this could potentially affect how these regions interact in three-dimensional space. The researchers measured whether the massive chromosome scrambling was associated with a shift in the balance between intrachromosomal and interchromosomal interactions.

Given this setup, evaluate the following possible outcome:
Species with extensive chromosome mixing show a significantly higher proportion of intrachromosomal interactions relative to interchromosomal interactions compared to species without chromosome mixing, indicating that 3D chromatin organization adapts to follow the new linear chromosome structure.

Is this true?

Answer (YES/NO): YES